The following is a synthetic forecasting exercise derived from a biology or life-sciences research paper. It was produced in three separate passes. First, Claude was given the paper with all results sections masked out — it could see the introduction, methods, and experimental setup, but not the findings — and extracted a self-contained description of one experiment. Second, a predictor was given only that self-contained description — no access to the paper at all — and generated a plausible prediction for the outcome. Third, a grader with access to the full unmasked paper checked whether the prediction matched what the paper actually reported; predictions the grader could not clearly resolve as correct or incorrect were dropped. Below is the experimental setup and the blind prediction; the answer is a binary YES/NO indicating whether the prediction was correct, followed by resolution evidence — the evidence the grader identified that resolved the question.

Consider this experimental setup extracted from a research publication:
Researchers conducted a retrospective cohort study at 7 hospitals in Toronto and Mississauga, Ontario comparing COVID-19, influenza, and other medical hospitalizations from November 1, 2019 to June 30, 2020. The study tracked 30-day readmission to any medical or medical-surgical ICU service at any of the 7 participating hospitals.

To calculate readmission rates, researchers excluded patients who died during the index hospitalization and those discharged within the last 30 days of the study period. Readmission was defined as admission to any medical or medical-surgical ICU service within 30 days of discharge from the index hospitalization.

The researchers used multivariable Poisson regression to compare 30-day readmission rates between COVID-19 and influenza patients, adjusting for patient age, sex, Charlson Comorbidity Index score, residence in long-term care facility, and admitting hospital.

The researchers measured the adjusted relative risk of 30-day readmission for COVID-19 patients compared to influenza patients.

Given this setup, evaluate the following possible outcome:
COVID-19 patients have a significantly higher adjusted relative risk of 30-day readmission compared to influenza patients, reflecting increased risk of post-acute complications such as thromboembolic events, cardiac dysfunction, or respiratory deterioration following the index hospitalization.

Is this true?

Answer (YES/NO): NO